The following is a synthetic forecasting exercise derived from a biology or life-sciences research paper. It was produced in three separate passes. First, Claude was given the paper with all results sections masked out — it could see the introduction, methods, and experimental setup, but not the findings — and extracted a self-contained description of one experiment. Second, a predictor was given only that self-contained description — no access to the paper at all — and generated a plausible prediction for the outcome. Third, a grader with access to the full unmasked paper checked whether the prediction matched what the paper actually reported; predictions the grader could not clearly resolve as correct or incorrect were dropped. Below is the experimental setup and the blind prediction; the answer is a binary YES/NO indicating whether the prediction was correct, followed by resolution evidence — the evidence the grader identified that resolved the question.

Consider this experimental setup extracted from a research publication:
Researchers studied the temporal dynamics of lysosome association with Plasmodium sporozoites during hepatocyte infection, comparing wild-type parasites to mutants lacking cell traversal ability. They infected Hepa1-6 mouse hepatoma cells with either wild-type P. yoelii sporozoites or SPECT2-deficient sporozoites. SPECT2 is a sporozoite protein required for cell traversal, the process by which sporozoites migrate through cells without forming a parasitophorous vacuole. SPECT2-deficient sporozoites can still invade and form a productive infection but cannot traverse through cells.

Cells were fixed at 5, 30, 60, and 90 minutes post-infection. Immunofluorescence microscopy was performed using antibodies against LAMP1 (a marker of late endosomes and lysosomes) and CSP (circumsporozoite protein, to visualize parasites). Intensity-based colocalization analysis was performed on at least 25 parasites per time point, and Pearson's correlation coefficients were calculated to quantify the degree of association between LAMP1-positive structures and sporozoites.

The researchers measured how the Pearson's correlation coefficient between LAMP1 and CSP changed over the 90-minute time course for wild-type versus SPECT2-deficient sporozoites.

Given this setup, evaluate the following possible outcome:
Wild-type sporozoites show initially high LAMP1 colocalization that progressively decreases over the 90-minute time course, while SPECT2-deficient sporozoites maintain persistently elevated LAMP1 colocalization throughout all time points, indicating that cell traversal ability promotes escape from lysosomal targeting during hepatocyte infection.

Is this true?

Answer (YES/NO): NO